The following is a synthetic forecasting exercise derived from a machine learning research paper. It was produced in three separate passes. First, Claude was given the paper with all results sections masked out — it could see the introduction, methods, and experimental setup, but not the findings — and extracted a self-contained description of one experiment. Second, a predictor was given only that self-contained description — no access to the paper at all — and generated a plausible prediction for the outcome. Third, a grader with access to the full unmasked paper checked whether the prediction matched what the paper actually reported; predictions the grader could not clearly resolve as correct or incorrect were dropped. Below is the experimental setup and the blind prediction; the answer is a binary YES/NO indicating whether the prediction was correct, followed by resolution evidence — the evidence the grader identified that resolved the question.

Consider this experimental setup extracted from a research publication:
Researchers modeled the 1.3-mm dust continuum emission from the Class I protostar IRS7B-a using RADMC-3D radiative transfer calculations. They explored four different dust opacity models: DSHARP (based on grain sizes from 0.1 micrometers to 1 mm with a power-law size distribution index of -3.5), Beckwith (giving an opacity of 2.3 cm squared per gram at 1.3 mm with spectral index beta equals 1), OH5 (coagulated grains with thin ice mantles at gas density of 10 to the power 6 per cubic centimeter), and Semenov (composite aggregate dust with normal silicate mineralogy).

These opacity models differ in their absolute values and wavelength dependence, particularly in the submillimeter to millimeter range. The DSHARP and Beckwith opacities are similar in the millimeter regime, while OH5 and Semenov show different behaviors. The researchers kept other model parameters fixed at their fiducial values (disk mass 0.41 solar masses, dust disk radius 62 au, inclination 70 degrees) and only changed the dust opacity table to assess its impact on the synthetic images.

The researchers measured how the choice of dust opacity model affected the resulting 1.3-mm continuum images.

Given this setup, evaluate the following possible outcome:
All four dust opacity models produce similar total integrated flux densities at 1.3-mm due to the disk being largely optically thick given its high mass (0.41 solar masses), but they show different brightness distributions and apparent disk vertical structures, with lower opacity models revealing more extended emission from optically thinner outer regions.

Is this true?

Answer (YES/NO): NO